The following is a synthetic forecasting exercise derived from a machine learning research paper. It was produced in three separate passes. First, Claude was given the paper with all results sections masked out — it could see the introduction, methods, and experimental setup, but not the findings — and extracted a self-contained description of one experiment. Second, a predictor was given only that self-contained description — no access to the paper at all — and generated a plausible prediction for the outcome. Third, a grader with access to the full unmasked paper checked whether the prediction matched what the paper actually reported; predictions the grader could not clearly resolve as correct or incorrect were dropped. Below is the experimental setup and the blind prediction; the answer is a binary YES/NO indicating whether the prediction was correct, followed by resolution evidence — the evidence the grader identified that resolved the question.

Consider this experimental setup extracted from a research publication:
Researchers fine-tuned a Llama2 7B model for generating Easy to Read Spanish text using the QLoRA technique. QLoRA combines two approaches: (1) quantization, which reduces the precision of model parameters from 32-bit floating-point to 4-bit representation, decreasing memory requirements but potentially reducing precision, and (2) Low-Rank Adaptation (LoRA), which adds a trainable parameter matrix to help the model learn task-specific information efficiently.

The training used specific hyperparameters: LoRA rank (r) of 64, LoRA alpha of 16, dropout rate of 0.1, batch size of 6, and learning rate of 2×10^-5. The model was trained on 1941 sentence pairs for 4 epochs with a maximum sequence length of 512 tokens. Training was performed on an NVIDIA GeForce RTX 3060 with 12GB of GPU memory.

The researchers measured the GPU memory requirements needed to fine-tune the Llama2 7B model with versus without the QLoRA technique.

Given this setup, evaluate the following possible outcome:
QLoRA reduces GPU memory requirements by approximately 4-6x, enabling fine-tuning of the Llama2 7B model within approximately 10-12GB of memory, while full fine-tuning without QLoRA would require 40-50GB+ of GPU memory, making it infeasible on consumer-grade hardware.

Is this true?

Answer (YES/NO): NO